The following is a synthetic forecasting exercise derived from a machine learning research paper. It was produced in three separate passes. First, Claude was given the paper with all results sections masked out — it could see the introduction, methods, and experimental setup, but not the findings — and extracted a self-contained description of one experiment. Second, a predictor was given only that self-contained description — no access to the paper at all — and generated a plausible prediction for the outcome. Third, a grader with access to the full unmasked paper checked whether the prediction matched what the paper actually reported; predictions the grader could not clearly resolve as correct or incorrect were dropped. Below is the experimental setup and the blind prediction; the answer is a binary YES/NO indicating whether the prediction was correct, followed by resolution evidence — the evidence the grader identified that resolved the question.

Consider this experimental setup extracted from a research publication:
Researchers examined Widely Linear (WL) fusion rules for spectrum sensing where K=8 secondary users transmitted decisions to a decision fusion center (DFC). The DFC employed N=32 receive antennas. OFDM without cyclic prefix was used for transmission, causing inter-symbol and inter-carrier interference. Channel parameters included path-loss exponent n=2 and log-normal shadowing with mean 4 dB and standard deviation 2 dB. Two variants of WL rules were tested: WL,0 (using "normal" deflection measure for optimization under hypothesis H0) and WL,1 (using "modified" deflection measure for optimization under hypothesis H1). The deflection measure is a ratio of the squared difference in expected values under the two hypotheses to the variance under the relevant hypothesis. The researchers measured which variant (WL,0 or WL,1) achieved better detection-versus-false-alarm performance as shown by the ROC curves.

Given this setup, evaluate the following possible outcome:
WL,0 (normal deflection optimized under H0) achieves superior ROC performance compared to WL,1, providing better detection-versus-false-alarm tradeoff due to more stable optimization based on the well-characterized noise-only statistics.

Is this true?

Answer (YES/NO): NO